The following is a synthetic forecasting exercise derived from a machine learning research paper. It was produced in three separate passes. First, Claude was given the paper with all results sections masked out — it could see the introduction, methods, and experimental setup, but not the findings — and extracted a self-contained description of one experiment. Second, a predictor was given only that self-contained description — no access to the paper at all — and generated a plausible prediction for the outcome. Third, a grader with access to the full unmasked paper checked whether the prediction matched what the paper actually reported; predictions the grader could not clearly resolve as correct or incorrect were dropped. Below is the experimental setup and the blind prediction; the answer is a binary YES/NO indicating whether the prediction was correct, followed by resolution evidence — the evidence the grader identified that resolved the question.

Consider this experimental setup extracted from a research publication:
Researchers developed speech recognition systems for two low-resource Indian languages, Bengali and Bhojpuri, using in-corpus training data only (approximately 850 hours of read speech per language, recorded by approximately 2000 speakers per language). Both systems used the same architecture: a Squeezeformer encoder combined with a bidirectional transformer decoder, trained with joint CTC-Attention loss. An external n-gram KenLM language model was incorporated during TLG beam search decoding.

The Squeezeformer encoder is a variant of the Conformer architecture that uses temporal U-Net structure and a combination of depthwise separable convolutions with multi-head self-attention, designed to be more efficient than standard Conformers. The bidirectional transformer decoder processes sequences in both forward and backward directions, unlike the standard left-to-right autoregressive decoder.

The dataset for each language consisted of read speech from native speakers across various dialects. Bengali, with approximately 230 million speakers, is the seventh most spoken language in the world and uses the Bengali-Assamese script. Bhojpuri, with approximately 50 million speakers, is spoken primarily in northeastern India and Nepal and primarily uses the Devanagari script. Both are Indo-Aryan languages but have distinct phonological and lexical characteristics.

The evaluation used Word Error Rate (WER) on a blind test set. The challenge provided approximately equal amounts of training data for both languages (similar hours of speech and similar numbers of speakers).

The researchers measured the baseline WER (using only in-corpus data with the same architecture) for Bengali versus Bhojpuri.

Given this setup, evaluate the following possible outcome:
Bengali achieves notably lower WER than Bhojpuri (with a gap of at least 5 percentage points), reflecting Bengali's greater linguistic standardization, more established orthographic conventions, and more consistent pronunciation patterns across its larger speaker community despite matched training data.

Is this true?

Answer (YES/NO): NO